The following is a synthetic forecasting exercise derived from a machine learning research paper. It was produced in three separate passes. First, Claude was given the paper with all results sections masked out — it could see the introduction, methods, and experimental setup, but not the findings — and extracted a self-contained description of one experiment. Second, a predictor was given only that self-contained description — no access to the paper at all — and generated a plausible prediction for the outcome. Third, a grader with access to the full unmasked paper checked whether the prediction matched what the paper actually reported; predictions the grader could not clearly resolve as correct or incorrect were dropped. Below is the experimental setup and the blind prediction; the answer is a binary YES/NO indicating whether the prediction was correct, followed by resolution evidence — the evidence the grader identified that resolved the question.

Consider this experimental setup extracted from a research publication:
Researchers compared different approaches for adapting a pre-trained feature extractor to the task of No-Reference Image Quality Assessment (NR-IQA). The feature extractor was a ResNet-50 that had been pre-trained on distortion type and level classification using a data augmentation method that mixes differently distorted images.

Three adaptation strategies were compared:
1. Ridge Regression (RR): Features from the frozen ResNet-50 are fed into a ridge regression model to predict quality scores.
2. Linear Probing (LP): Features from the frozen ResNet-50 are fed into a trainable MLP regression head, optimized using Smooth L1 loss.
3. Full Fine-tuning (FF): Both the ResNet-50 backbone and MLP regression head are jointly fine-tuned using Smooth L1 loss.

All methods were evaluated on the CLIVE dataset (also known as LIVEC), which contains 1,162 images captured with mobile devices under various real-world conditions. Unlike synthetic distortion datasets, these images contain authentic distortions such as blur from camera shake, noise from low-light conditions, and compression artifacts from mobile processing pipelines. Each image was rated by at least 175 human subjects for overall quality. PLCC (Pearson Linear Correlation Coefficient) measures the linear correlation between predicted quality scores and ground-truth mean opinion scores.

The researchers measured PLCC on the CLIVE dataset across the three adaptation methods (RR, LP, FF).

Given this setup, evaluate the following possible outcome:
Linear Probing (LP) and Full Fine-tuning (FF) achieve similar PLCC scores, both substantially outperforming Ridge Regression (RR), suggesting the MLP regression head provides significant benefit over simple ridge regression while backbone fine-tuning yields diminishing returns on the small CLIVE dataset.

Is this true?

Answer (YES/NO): NO